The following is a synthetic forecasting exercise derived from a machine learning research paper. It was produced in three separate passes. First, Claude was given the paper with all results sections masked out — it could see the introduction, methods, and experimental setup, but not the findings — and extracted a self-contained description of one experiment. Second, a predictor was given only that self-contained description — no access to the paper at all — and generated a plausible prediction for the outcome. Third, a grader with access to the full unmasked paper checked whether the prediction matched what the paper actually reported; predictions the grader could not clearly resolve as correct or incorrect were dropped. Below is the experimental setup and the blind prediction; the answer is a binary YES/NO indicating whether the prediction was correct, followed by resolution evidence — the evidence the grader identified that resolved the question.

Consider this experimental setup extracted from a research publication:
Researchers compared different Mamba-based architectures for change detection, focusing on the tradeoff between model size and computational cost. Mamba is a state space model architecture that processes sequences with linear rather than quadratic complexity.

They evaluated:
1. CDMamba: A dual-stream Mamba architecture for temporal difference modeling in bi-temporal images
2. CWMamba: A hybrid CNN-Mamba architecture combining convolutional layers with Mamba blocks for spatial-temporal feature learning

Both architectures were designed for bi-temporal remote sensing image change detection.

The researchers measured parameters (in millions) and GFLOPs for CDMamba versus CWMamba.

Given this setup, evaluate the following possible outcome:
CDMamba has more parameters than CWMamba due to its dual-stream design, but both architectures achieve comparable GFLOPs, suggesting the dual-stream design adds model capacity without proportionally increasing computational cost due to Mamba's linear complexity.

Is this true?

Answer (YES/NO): NO